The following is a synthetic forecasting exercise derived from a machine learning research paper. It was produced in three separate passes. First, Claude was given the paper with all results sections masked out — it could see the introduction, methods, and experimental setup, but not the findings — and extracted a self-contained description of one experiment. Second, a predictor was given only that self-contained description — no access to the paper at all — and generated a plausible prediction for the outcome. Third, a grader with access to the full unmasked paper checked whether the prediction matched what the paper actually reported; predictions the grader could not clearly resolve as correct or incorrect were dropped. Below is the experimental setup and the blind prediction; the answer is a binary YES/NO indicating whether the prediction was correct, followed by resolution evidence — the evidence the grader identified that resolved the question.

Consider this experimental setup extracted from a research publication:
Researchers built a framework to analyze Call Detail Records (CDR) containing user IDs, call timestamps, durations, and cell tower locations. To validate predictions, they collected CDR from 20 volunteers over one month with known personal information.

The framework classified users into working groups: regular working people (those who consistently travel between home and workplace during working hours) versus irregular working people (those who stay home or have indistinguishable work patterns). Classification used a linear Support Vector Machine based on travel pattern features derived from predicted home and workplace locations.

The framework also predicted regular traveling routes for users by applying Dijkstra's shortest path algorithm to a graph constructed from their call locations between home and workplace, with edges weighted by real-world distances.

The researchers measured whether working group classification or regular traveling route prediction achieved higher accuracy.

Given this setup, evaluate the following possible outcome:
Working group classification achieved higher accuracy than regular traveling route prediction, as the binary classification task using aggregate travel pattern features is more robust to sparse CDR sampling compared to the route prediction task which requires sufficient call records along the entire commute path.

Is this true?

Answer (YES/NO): YES